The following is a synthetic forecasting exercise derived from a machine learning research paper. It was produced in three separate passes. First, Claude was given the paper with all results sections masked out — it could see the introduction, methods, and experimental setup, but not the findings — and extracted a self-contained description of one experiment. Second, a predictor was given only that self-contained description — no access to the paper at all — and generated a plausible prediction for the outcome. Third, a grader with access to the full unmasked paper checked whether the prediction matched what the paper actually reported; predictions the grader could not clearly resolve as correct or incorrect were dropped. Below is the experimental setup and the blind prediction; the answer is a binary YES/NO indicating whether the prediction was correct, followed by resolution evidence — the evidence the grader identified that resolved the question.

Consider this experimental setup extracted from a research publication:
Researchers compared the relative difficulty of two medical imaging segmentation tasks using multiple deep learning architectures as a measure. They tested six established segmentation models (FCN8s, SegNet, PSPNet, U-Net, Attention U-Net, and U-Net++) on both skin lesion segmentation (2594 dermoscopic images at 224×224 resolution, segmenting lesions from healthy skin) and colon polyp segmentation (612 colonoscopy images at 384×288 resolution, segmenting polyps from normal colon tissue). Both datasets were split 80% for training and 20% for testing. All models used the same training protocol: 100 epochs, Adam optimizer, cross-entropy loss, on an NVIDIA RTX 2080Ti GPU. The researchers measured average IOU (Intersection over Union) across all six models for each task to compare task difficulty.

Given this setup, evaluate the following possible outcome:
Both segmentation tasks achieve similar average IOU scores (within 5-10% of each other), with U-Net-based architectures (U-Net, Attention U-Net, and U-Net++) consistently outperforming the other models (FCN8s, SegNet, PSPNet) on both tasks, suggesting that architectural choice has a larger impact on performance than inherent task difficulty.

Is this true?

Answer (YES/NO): NO